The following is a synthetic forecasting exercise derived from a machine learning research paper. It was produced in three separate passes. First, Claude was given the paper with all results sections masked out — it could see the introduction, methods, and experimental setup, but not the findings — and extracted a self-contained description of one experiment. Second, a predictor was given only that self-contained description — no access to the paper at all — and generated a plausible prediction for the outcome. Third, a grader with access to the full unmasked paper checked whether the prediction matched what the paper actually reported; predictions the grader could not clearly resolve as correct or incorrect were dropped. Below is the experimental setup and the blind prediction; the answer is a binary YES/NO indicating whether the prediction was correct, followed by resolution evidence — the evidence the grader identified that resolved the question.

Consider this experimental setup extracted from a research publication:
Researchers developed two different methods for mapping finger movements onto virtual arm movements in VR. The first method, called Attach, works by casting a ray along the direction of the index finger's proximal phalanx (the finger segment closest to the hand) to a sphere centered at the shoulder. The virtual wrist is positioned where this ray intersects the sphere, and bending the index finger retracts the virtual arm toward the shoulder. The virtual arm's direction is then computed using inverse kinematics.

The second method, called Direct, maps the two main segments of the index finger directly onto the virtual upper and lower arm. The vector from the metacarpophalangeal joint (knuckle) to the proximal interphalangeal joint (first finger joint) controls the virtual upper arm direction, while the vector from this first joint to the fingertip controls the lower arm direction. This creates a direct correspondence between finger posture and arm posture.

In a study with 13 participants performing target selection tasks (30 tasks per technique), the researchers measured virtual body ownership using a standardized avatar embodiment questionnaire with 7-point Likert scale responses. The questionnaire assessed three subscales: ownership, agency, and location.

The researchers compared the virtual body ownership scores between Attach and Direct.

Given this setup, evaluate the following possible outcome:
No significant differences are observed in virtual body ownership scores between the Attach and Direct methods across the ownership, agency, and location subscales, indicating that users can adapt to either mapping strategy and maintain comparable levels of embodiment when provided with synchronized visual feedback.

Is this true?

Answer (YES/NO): NO